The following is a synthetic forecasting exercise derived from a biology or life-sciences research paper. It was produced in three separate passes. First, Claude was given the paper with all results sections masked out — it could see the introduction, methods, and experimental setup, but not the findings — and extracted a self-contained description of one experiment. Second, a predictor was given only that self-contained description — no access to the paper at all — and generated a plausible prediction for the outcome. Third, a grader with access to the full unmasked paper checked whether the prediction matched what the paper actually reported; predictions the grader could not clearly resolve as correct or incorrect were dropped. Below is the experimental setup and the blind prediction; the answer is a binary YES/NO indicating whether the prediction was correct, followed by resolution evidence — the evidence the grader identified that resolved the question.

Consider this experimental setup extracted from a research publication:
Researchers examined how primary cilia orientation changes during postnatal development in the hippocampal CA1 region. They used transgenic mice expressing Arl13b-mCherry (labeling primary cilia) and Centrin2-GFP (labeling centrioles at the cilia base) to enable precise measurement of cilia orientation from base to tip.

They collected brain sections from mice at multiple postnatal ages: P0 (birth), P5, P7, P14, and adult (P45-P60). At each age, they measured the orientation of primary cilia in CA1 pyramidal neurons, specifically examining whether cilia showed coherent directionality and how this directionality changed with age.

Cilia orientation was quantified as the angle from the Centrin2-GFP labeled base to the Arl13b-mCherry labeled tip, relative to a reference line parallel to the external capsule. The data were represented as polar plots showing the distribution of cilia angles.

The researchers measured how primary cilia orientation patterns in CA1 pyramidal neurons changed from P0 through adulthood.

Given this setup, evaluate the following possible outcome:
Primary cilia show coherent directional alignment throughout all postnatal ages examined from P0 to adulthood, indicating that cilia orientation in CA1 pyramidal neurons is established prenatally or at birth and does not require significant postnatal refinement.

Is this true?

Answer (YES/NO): NO